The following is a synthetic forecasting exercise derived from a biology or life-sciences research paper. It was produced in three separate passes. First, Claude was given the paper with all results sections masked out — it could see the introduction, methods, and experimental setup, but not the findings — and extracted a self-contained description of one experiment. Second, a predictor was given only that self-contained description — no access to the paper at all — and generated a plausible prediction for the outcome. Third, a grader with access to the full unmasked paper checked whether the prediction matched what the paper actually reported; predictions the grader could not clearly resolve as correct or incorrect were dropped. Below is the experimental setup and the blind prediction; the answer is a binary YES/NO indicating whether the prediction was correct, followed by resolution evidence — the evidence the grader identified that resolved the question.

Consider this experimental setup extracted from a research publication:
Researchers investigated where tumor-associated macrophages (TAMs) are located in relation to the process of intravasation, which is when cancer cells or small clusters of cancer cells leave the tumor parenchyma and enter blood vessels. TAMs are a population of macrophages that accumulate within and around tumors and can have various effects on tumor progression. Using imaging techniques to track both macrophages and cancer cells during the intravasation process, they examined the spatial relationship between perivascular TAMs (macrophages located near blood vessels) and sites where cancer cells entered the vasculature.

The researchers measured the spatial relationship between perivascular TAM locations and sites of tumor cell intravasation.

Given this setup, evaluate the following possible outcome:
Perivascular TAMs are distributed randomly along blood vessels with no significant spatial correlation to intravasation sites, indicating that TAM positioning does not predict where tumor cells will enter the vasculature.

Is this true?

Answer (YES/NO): NO